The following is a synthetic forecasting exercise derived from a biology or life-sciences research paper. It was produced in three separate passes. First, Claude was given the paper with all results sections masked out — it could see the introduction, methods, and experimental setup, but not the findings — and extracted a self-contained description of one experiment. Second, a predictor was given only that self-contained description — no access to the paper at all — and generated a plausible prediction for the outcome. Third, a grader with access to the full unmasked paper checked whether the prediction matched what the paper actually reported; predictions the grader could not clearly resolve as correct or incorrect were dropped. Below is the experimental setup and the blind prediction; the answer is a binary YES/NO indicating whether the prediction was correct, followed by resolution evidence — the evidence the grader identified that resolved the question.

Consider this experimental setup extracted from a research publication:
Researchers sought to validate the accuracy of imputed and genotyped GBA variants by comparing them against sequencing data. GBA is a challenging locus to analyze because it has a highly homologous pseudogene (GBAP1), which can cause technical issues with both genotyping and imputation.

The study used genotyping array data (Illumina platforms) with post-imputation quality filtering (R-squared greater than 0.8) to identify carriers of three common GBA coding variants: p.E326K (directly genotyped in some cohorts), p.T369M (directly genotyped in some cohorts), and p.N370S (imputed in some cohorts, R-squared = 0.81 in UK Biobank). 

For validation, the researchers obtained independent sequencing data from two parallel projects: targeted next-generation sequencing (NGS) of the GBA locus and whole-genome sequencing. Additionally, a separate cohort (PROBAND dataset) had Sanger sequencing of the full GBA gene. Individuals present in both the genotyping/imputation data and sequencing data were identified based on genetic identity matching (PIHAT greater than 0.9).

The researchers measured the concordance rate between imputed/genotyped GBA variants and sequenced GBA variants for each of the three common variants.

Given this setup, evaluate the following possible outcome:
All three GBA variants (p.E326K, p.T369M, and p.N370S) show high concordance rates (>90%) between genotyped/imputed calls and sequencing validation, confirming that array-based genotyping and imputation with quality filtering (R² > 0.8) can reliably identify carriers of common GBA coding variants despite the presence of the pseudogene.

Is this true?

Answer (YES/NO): YES